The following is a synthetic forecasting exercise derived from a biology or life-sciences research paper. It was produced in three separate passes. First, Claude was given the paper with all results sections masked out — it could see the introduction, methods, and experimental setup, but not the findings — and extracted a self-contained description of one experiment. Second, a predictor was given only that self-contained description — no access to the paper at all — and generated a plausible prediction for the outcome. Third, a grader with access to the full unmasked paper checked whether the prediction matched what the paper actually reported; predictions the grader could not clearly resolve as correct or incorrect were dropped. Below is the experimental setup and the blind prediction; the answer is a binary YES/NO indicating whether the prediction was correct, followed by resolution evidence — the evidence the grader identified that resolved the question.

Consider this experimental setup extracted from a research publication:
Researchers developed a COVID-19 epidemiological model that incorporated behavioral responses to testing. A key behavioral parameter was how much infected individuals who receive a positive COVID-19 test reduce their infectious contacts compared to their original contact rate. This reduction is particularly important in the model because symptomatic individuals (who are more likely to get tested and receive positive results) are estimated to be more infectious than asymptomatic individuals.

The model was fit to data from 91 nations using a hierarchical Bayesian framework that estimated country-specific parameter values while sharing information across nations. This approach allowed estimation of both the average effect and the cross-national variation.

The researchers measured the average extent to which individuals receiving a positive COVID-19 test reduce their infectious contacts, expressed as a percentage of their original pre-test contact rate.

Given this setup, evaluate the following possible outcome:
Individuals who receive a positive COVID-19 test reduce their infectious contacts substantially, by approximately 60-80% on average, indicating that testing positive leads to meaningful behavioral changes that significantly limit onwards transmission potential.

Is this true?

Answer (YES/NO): NO